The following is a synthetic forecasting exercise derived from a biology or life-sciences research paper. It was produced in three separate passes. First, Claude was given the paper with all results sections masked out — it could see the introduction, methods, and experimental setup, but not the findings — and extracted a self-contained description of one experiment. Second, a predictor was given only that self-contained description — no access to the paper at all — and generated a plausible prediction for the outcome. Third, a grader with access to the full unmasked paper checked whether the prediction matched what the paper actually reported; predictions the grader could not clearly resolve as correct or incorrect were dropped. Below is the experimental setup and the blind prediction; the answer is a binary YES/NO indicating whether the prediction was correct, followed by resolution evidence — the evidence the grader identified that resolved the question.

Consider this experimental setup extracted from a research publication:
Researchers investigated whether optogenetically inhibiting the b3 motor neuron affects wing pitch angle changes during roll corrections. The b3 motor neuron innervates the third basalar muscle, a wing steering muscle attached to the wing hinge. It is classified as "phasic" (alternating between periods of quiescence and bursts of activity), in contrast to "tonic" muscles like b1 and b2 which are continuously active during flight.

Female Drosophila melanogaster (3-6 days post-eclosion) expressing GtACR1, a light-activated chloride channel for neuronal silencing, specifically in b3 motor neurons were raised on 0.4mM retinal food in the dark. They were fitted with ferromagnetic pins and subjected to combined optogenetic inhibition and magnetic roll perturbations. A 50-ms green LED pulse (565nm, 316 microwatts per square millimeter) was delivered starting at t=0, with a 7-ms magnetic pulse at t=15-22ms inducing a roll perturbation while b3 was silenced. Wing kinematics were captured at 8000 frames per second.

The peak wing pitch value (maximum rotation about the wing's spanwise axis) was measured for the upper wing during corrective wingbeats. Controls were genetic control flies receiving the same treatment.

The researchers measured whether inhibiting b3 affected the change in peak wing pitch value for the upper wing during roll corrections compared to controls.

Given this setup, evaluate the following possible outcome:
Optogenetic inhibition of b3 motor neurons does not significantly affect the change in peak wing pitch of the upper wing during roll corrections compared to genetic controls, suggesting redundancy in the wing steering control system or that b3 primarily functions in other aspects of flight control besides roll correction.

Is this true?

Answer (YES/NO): YES